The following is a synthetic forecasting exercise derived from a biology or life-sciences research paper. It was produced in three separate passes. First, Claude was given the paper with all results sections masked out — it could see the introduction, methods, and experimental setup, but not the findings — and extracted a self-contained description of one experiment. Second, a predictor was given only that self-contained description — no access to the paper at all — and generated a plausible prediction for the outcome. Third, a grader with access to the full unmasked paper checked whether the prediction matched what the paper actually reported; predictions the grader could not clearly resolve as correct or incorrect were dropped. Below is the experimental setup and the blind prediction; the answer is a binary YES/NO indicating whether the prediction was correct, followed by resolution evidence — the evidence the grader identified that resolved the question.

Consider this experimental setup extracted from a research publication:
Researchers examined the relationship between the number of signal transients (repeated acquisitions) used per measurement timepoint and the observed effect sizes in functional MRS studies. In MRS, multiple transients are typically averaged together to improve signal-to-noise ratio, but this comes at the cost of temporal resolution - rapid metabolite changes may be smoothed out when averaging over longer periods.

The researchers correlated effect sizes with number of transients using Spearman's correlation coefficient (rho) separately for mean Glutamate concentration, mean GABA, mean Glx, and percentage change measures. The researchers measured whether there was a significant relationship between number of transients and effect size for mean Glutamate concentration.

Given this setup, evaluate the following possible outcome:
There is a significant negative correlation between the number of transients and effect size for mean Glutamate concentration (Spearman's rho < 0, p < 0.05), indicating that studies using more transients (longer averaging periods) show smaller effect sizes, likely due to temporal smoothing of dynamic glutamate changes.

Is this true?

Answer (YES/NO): YES